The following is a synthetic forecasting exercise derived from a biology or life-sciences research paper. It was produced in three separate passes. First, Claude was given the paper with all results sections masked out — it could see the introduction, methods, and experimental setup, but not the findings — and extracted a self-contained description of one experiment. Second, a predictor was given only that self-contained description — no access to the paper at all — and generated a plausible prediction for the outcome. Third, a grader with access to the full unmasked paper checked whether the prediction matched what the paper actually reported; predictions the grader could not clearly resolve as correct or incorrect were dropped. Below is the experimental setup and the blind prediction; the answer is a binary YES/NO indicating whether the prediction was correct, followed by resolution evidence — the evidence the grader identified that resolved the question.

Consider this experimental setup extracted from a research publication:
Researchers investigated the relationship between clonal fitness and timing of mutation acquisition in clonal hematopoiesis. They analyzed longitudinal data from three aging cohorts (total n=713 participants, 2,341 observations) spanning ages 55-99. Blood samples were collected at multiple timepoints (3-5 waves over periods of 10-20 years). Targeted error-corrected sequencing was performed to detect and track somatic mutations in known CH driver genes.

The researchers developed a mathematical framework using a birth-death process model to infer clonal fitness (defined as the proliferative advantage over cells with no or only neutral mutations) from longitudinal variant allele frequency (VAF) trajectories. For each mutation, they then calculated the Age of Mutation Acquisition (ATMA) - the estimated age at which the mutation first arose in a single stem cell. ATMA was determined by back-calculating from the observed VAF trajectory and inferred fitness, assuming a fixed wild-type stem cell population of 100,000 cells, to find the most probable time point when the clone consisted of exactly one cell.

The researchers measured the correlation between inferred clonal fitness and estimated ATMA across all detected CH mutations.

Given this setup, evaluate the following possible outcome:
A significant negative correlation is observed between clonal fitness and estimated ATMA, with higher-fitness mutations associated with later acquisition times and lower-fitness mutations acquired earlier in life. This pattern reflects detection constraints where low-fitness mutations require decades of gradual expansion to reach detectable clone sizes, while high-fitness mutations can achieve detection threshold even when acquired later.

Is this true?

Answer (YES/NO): NO